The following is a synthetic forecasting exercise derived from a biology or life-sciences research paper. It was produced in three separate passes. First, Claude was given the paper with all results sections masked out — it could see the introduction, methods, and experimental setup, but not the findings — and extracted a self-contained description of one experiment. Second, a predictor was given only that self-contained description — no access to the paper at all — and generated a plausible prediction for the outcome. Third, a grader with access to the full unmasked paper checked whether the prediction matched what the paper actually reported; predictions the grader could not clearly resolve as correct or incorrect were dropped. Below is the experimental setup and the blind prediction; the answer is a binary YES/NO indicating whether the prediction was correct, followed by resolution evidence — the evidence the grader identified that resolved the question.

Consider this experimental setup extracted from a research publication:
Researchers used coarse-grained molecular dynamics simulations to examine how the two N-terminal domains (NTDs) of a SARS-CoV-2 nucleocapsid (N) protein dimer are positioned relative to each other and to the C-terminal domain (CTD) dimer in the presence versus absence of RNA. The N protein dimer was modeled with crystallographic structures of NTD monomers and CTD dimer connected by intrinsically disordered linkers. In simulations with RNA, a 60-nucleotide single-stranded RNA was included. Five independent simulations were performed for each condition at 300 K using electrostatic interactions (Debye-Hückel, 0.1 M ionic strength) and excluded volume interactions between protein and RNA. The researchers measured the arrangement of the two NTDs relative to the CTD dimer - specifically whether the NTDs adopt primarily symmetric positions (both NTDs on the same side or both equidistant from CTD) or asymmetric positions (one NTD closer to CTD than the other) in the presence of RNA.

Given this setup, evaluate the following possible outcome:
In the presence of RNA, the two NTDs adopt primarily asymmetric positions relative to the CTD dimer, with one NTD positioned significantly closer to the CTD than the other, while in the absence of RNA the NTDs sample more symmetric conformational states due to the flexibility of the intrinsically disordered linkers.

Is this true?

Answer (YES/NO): NO